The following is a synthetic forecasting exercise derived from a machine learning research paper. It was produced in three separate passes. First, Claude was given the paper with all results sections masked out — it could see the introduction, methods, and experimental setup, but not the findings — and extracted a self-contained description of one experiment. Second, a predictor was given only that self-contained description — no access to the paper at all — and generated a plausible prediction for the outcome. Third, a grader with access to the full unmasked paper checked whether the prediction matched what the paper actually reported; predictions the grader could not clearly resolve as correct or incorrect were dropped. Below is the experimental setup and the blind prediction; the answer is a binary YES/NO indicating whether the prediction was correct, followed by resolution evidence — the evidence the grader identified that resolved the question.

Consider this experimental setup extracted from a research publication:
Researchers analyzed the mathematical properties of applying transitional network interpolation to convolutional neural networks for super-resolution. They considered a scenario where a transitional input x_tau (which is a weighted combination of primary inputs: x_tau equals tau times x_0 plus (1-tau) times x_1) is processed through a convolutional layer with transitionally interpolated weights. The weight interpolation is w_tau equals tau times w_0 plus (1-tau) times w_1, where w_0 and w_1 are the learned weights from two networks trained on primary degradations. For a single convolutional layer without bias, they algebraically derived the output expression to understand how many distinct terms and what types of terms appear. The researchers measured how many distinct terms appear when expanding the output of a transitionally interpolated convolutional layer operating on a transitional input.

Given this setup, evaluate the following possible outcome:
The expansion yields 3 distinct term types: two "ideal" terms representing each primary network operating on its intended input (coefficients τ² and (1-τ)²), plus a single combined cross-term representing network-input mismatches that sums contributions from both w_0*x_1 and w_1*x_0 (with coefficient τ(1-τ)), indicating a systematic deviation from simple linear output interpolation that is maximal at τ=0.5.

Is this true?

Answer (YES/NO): NO